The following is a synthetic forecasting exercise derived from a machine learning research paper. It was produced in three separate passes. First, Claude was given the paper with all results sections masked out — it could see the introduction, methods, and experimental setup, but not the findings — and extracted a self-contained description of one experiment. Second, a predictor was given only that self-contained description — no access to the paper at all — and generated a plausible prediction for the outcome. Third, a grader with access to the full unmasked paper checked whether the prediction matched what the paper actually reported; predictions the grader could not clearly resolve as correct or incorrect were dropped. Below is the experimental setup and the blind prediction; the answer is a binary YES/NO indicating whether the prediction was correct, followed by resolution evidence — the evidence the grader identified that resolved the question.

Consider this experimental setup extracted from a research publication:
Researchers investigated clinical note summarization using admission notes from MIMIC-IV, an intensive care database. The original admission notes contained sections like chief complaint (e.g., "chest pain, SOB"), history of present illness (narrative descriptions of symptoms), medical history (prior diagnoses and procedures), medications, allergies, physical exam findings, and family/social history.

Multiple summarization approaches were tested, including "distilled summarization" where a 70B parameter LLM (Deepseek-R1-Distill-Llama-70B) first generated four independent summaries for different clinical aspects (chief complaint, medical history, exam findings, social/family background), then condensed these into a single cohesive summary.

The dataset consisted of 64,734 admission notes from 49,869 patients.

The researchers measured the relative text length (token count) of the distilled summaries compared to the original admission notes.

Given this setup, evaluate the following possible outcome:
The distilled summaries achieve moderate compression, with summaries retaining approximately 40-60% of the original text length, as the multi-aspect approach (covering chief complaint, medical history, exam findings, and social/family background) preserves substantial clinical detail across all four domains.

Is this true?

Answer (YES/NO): NO